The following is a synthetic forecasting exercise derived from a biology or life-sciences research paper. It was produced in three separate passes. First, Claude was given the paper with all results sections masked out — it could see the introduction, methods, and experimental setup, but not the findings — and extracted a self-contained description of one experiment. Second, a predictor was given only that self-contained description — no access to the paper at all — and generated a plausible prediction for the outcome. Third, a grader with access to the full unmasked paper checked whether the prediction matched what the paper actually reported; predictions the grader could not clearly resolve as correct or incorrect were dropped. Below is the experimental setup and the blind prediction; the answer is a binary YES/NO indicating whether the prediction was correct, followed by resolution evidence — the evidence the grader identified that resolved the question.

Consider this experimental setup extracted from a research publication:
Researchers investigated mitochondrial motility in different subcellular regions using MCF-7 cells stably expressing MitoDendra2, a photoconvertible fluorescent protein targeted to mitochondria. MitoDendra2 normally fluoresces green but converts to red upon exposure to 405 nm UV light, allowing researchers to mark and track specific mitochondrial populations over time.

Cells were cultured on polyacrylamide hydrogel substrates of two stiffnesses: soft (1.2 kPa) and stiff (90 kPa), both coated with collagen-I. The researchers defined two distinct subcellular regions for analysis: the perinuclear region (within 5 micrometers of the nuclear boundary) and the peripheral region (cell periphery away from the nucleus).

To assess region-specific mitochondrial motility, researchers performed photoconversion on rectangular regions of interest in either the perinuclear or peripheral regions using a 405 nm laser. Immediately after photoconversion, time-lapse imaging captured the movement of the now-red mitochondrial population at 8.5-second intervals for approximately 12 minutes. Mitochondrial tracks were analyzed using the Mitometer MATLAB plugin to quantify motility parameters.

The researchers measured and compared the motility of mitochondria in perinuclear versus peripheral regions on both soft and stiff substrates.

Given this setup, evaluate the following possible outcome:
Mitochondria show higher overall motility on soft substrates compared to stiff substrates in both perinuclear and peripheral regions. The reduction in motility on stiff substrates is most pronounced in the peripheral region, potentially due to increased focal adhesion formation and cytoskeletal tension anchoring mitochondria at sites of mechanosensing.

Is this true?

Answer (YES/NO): NO